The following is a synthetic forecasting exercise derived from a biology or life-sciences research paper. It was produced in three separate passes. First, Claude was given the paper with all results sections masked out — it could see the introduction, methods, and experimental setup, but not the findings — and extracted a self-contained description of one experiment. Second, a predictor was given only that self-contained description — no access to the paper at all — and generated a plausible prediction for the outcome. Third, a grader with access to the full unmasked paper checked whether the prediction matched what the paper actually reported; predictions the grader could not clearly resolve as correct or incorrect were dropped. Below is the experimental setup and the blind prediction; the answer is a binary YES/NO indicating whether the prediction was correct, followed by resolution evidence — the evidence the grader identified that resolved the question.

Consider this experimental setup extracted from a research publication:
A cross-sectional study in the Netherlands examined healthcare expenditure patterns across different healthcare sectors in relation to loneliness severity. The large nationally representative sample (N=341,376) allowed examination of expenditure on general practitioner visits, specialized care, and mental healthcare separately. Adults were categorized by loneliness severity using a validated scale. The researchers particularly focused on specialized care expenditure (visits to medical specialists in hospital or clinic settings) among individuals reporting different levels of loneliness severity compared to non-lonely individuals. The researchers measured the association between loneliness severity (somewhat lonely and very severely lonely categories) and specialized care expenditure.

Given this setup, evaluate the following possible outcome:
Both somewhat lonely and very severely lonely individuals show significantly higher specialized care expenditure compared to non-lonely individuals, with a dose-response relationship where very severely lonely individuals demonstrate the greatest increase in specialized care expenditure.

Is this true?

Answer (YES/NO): NO